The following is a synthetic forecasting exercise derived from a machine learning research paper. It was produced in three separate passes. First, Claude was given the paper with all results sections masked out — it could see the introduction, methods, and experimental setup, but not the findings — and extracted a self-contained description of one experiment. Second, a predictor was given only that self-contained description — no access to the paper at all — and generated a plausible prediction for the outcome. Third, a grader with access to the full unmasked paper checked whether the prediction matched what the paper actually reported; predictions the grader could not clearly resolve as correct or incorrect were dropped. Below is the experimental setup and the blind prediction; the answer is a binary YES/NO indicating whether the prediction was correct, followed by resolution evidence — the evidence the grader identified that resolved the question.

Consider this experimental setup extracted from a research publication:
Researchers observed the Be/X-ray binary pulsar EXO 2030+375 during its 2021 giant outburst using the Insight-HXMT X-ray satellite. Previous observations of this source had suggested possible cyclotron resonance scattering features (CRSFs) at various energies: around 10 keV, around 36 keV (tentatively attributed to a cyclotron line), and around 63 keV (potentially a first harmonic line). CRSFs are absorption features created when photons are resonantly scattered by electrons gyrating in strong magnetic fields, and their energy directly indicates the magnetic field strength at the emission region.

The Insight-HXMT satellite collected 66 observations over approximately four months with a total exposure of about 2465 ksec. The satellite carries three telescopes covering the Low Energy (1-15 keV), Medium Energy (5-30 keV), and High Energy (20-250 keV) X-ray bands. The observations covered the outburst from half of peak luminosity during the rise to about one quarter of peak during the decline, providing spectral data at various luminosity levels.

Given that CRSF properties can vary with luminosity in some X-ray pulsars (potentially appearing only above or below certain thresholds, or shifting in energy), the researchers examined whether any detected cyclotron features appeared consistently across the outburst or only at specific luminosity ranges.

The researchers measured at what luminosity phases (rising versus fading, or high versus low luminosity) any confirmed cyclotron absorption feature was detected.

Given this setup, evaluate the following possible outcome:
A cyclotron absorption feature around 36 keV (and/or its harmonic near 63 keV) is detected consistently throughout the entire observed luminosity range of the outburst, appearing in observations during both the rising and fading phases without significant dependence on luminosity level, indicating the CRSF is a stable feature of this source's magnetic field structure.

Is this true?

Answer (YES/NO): NO